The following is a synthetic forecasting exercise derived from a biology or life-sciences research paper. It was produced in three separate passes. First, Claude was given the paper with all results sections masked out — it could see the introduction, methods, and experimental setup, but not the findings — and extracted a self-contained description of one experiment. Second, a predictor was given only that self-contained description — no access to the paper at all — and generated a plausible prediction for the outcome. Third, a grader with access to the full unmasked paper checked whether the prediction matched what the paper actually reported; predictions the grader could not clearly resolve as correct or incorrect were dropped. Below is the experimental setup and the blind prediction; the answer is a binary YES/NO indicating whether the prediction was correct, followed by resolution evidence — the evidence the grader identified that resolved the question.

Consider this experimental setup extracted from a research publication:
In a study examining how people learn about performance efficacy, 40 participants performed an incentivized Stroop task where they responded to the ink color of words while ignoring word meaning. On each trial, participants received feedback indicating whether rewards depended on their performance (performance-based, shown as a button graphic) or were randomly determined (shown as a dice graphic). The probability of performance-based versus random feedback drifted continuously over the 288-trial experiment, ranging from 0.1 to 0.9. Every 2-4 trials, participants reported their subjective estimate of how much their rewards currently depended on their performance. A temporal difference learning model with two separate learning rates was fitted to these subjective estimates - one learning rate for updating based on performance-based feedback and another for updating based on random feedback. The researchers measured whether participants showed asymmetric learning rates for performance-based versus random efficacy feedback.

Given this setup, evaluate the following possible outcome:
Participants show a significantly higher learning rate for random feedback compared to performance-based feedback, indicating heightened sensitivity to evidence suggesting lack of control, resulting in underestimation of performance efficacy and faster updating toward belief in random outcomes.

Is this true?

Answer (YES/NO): NO